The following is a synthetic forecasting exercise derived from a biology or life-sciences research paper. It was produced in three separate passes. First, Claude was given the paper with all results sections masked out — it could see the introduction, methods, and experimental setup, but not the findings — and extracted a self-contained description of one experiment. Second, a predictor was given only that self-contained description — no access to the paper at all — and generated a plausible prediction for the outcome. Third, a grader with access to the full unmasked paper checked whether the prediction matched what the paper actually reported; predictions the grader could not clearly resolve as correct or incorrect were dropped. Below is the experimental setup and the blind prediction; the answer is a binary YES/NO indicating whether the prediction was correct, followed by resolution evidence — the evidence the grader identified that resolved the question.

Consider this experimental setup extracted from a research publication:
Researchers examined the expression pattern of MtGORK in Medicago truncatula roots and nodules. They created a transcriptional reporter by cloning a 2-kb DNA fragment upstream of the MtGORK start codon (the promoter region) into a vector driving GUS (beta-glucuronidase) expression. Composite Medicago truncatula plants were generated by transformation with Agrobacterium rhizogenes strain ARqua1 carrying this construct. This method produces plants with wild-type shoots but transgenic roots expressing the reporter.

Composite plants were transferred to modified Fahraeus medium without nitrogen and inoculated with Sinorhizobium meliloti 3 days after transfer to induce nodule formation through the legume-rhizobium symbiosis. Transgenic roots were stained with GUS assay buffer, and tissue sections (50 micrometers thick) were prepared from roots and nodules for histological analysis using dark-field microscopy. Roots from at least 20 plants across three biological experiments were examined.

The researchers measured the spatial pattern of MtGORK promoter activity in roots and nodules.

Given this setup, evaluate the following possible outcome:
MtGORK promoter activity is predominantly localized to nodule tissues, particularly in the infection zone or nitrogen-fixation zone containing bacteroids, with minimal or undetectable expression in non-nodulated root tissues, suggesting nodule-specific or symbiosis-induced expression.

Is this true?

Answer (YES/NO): NO